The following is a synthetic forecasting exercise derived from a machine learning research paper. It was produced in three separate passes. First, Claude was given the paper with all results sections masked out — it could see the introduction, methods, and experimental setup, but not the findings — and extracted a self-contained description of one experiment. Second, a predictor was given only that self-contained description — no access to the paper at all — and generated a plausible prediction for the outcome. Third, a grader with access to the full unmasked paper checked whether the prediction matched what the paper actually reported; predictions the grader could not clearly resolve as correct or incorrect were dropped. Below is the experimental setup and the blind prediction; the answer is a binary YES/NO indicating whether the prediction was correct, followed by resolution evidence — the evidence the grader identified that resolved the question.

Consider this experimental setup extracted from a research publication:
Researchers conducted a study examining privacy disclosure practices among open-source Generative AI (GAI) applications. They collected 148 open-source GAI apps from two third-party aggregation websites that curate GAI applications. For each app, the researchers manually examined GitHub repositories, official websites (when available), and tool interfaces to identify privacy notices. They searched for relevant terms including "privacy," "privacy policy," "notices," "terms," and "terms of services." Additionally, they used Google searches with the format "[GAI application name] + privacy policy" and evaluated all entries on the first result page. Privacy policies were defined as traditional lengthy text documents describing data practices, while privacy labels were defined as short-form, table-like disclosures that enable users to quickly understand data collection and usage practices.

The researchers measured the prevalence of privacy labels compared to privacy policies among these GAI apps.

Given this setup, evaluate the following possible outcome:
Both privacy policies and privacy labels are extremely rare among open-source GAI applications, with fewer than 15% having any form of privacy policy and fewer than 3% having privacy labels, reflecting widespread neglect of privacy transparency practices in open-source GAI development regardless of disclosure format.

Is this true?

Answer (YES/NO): YES